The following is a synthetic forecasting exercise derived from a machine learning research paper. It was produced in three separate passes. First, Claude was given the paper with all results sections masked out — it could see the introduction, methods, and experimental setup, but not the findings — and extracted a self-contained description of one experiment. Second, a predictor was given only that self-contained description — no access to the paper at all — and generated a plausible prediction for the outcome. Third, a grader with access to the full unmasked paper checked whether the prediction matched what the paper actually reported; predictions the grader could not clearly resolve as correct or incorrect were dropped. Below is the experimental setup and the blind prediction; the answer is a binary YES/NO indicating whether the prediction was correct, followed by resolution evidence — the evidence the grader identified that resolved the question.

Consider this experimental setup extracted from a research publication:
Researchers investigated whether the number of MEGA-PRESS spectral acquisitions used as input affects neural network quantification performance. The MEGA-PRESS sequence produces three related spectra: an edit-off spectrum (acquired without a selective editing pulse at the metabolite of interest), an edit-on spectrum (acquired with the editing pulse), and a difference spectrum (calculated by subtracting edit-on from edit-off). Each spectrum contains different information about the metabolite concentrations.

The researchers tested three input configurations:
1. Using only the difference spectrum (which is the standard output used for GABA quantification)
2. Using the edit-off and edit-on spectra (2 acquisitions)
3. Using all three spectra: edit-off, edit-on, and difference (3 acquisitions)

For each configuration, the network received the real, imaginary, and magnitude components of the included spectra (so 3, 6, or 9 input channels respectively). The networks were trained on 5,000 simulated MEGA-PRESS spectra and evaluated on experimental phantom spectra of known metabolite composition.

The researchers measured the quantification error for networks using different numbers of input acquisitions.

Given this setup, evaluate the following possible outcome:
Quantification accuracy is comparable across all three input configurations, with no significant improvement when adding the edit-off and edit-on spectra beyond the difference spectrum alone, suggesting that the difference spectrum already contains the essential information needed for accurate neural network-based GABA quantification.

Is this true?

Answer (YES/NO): NO